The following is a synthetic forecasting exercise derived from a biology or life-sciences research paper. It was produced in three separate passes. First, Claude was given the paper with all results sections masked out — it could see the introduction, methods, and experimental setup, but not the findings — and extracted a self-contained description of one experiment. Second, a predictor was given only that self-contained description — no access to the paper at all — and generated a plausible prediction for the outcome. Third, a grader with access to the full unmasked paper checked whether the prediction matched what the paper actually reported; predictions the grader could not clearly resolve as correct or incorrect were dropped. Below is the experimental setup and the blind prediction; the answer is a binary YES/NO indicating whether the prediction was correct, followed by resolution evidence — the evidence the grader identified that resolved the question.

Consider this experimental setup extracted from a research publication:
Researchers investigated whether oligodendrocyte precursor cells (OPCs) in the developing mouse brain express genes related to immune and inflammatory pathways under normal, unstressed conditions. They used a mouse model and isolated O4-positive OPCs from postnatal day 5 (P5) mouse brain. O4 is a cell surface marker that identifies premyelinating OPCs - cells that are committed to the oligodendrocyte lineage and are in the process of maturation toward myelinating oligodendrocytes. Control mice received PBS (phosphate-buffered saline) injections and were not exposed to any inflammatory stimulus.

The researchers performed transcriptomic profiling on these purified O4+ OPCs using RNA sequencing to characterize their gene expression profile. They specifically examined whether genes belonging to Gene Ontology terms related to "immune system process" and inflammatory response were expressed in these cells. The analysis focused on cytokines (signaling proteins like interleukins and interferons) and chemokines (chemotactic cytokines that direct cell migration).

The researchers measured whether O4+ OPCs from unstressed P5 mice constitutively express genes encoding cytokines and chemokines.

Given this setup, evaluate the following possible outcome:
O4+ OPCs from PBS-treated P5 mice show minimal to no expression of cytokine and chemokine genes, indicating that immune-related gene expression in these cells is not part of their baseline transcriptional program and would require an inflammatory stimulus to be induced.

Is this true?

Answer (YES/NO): NO